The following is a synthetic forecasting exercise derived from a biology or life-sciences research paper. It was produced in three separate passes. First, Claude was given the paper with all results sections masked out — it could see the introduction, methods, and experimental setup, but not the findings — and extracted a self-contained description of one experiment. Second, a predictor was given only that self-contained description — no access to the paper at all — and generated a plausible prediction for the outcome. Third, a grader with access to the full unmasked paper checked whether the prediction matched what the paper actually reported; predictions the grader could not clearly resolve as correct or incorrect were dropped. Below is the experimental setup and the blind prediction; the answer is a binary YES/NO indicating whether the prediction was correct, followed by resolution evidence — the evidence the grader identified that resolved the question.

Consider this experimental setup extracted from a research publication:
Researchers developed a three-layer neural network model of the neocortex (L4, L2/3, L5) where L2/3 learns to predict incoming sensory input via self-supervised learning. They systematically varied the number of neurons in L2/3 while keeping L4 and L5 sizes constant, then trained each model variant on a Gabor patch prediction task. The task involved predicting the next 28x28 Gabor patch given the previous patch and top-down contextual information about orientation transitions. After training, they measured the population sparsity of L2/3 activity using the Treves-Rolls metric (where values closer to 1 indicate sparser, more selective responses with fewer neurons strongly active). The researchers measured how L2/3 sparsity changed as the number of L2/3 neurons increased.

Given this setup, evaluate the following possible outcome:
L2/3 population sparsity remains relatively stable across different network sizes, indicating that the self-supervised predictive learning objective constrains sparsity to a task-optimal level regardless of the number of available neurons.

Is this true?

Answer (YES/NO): NO